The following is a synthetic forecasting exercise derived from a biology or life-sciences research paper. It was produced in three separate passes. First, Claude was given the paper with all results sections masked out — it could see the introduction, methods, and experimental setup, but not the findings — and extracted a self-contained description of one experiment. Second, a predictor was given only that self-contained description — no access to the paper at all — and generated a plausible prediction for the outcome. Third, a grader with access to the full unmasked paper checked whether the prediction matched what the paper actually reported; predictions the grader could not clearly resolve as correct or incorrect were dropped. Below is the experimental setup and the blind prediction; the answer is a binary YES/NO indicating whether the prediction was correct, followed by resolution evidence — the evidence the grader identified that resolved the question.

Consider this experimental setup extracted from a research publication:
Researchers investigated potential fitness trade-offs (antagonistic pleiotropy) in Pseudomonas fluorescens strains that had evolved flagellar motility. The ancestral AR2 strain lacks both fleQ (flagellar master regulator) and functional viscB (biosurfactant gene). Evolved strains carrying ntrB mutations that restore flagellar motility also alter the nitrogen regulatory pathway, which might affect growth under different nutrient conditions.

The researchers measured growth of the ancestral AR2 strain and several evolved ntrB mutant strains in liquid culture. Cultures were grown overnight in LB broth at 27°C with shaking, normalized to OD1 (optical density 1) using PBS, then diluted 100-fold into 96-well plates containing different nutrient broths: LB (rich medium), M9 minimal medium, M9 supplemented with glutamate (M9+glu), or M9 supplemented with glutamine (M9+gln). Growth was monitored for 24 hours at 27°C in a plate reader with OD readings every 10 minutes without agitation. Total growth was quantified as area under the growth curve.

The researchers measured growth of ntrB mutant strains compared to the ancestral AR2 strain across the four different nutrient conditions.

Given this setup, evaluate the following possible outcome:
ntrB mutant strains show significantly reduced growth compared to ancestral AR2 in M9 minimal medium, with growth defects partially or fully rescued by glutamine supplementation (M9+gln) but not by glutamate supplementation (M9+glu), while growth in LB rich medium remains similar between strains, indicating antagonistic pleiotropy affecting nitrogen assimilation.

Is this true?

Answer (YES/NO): NO